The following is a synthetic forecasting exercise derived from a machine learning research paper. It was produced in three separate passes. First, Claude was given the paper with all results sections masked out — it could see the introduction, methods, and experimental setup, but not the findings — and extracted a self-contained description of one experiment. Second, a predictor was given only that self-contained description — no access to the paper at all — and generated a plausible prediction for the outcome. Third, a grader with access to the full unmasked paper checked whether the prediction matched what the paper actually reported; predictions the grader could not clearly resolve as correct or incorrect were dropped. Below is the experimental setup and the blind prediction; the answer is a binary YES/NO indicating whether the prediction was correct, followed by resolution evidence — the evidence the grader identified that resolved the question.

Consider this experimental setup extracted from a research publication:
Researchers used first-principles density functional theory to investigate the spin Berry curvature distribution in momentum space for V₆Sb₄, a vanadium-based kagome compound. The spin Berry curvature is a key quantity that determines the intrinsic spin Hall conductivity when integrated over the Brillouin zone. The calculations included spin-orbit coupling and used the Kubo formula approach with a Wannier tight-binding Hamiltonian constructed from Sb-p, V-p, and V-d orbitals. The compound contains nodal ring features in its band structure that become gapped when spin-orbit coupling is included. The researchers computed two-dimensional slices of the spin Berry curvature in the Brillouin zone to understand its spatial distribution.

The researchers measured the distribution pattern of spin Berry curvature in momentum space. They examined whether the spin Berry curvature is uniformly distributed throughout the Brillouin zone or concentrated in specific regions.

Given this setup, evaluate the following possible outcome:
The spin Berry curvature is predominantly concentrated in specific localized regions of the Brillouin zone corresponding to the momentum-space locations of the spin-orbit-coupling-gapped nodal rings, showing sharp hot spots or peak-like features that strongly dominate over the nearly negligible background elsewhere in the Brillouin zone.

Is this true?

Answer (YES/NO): YES